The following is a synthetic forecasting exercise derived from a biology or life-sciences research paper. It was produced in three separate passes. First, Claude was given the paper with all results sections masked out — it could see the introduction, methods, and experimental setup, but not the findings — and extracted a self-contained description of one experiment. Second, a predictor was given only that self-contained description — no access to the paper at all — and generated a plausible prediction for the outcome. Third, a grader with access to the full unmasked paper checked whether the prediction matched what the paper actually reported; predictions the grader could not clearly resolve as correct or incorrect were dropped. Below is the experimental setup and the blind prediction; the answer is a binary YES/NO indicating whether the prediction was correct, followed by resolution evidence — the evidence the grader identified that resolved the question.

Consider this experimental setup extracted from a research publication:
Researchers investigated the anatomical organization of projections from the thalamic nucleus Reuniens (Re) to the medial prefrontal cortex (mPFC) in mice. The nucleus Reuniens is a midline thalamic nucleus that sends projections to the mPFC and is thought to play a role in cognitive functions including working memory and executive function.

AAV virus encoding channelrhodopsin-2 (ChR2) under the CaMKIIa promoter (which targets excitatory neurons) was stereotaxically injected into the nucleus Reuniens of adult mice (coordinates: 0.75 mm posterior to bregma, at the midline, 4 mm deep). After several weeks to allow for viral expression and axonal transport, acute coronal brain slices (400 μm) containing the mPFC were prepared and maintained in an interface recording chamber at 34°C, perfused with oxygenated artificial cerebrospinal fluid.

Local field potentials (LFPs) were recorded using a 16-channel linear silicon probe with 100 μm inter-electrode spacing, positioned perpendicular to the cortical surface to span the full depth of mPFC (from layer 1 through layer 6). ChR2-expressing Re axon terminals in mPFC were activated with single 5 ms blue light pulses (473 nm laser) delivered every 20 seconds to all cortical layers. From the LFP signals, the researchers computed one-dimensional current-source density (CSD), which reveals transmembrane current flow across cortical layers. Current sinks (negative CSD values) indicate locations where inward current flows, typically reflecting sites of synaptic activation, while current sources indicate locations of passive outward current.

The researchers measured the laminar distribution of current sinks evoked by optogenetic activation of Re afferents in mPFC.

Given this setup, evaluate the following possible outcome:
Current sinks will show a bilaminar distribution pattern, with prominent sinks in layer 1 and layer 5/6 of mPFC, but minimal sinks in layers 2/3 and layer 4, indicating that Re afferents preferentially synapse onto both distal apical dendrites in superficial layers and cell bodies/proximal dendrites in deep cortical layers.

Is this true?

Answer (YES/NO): NO